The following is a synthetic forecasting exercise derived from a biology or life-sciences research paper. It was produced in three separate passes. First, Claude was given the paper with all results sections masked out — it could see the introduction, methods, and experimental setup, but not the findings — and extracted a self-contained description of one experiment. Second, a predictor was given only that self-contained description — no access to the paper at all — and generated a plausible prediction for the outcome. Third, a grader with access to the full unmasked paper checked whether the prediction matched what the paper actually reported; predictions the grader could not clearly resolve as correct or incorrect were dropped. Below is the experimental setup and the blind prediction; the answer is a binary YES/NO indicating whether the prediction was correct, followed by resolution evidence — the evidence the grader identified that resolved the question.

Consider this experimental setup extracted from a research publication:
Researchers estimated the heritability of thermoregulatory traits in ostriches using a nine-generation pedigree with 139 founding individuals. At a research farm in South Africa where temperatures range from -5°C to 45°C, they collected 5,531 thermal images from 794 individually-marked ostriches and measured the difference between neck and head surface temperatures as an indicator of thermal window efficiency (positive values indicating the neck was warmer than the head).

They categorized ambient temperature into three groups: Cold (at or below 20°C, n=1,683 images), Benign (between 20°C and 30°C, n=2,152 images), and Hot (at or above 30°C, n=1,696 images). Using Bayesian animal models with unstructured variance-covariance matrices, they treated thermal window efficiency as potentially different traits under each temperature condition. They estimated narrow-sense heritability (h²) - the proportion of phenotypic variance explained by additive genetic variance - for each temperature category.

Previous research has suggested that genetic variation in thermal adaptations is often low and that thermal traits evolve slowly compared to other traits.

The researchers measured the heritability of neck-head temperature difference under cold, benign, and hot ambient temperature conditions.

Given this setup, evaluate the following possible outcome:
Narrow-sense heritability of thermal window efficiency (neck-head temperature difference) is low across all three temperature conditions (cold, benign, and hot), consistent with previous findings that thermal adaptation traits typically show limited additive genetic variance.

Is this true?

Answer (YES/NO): YES